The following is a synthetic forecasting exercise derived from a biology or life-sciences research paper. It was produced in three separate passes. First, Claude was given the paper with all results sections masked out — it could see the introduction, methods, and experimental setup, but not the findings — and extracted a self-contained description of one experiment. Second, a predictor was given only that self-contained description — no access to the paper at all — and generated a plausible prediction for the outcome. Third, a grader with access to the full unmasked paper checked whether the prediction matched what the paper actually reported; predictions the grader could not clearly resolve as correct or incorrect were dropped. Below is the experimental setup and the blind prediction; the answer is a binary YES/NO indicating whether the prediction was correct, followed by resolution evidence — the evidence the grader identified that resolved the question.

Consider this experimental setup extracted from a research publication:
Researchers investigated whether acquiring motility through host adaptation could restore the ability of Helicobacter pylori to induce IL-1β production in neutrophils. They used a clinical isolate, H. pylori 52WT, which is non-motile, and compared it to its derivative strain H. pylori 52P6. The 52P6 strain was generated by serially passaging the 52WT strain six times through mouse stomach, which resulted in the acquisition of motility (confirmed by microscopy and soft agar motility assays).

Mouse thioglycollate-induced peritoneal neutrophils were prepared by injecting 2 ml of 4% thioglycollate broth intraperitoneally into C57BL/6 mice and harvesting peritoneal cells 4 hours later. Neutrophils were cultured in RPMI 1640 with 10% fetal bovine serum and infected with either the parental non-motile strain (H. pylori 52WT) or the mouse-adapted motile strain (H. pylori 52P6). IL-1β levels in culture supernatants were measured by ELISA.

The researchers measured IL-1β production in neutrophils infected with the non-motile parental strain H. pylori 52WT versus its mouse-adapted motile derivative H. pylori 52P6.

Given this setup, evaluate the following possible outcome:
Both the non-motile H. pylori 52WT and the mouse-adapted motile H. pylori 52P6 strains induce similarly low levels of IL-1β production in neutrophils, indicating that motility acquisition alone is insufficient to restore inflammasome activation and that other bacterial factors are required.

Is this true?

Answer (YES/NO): NO